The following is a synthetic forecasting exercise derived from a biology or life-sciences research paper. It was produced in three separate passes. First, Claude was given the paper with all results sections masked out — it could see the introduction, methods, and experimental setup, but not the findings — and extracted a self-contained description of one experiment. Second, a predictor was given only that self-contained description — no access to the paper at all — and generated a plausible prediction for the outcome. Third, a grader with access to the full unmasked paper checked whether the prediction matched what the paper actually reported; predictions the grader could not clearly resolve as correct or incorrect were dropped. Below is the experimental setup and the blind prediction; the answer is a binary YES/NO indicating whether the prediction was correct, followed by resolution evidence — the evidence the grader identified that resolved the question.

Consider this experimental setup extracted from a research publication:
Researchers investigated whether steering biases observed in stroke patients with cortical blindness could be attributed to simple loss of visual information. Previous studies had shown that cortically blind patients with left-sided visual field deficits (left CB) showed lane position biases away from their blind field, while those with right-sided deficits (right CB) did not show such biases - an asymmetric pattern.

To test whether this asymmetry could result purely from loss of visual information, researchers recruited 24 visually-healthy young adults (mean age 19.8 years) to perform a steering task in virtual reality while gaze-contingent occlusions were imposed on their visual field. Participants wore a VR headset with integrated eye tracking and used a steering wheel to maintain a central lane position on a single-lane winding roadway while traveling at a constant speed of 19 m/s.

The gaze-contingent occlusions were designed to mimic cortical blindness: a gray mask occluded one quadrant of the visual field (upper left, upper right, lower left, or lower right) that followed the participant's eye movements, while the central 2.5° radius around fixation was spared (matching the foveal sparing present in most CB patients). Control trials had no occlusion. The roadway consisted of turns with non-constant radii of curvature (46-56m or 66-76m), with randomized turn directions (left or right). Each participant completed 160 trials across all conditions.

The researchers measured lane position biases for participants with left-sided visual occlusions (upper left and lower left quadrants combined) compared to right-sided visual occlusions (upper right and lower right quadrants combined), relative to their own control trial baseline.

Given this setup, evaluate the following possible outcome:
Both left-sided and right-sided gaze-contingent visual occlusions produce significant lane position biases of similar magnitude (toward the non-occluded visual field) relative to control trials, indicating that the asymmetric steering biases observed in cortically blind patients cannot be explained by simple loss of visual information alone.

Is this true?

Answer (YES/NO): YES